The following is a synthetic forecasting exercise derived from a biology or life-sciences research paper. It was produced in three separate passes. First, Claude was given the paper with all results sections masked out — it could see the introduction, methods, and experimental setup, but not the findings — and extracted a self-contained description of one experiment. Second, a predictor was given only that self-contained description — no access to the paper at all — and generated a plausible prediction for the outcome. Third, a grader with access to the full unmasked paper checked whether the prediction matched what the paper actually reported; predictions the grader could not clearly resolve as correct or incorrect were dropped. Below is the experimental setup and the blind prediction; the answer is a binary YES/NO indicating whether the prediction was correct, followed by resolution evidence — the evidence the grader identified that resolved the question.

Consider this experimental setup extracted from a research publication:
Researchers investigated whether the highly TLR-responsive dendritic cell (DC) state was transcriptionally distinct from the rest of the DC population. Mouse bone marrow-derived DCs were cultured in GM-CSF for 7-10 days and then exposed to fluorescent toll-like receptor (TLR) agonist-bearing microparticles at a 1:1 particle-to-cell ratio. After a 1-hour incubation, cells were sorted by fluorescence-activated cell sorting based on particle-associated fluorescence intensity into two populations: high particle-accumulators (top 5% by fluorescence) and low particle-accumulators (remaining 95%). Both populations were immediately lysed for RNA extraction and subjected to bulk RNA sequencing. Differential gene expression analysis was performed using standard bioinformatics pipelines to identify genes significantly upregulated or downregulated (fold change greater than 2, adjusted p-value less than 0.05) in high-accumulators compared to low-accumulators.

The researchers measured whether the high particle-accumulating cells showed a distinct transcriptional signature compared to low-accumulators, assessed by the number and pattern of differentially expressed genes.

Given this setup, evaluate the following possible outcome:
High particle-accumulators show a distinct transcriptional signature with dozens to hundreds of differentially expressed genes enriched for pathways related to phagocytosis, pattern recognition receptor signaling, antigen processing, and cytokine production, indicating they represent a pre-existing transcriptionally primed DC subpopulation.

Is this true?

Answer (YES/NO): NO